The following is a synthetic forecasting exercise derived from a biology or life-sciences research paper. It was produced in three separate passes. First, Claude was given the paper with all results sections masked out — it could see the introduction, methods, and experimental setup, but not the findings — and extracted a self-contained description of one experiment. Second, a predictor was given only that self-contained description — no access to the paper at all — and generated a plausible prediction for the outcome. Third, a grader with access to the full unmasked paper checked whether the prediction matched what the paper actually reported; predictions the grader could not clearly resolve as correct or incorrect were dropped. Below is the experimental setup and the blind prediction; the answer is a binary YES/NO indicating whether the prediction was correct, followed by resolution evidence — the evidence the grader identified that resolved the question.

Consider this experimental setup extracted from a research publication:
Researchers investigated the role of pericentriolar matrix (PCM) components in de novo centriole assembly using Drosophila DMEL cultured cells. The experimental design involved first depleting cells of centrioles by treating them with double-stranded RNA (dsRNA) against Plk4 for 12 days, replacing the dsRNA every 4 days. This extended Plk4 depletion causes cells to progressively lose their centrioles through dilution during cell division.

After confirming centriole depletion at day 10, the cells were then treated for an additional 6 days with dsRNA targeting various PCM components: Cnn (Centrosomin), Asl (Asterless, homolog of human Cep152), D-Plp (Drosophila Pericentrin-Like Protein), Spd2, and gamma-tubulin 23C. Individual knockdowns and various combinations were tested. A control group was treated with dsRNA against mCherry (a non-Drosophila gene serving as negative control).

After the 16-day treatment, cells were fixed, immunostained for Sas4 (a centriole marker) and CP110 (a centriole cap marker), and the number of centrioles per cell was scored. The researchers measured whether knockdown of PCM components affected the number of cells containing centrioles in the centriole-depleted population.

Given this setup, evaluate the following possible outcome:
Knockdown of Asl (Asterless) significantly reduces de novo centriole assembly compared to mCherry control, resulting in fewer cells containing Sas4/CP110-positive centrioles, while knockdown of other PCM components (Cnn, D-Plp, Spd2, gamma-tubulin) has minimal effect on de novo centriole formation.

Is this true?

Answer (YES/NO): NO